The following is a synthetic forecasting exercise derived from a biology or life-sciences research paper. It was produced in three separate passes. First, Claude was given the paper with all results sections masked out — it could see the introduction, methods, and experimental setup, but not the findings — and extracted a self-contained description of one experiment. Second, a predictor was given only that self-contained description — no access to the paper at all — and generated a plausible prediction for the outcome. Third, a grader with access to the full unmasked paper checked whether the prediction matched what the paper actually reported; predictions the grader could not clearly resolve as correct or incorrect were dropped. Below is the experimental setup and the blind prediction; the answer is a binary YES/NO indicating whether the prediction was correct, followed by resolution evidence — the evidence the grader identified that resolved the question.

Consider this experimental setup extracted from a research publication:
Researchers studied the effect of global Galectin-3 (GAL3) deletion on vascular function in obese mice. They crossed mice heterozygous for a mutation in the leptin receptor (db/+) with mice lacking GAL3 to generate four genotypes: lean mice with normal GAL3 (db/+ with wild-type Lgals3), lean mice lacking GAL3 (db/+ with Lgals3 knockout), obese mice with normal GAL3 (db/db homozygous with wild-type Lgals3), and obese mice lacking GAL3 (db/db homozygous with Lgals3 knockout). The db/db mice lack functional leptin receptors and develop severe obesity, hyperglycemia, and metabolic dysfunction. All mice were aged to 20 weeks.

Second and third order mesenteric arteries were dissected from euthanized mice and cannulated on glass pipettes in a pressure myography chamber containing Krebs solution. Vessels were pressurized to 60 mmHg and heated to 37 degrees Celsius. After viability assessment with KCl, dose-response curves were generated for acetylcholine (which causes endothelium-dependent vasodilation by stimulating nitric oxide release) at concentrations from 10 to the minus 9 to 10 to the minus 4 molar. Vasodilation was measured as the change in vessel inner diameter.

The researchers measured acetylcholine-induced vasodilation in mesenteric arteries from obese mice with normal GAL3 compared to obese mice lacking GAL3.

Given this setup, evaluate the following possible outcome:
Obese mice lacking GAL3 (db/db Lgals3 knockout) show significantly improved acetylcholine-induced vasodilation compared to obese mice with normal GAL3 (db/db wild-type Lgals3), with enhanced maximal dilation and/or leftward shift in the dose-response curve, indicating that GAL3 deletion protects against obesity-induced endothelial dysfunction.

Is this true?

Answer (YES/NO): YES